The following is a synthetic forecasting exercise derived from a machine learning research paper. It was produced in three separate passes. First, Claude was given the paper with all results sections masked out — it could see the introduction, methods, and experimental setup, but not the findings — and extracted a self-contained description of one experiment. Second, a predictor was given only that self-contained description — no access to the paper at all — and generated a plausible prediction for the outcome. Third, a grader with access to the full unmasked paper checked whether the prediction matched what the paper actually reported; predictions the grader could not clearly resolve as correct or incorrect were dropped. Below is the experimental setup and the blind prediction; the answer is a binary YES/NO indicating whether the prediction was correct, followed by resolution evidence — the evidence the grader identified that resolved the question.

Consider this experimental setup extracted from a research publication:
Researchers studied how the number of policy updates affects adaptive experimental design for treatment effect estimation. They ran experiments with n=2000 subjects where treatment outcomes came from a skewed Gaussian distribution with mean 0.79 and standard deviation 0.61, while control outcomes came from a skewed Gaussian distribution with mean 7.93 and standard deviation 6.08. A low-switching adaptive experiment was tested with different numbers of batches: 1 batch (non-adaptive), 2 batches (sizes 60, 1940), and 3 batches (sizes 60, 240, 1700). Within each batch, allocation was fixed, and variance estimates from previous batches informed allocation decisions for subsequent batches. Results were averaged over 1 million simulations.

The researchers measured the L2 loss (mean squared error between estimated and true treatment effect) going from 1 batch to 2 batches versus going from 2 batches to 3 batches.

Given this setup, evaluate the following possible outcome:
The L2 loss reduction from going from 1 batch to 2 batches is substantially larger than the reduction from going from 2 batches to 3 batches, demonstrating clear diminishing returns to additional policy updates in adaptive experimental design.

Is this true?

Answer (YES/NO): YES